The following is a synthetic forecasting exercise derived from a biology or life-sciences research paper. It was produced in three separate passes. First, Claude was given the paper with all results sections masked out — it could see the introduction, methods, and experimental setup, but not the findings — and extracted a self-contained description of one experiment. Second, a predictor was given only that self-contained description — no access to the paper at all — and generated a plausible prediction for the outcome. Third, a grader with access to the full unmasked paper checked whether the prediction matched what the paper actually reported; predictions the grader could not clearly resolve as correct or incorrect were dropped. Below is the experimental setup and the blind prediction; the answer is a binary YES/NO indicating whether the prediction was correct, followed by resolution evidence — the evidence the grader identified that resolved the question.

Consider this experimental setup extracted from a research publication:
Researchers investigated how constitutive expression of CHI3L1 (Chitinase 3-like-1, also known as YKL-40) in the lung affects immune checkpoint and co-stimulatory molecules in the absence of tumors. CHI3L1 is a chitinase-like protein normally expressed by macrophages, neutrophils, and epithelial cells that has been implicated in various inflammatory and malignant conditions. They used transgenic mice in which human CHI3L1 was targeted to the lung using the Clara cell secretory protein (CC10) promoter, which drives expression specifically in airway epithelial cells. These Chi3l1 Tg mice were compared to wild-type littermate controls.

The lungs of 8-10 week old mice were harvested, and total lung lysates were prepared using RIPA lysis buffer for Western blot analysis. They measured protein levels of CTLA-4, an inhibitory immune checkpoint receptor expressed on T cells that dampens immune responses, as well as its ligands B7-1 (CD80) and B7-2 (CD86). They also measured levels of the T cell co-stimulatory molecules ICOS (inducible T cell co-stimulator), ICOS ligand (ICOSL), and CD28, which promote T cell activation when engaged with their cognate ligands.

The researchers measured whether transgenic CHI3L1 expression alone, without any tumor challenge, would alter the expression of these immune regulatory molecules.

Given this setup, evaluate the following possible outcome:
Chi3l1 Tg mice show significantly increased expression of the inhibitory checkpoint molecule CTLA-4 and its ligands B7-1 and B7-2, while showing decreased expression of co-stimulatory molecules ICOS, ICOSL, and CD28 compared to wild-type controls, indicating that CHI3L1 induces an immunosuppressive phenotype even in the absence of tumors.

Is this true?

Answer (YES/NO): YES